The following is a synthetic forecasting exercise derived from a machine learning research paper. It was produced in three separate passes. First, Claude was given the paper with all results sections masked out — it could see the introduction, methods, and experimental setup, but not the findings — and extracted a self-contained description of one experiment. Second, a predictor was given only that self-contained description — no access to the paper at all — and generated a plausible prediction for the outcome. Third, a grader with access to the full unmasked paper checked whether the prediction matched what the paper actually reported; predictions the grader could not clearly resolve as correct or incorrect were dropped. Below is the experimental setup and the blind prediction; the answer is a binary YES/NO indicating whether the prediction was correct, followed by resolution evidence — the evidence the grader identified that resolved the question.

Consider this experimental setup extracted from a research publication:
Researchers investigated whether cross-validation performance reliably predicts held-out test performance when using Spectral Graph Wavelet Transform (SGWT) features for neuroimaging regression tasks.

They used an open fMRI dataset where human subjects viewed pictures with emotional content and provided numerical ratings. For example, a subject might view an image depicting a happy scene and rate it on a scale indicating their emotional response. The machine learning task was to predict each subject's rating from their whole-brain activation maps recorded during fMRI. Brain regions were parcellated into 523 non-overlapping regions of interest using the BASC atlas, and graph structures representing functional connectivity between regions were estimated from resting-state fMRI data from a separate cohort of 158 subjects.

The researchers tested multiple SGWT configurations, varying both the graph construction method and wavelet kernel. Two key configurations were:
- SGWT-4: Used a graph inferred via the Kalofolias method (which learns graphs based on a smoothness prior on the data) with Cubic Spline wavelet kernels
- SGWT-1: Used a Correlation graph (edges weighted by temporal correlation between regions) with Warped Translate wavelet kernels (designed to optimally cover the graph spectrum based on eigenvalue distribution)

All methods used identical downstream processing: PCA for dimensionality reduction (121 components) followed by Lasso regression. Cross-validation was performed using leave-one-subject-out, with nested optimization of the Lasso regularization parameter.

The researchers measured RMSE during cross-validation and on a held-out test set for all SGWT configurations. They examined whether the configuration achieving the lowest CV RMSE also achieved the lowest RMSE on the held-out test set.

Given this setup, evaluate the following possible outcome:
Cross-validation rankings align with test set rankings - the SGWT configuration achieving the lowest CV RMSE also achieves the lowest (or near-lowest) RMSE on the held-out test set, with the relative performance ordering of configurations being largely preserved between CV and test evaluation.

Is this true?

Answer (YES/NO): NO